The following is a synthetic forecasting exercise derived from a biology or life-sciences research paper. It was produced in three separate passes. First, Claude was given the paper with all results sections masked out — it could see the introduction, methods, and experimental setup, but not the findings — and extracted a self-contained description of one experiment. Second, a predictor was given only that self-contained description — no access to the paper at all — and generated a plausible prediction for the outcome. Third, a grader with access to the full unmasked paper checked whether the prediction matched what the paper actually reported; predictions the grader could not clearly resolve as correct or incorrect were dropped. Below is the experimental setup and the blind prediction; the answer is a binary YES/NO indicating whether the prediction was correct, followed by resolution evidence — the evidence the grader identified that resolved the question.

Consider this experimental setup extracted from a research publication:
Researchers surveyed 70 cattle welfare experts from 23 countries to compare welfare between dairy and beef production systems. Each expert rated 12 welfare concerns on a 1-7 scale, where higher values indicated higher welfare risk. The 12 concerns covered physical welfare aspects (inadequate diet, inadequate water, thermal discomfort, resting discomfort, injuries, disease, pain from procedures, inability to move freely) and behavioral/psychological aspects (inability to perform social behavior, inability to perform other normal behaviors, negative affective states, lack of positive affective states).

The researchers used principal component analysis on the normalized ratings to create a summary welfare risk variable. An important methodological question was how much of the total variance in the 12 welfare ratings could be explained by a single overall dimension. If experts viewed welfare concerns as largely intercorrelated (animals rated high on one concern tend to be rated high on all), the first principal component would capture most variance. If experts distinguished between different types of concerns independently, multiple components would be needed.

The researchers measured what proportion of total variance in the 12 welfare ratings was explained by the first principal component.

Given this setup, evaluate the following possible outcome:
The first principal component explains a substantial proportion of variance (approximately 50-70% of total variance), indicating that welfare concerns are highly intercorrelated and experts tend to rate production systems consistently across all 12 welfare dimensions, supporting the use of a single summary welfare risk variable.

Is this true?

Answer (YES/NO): YES